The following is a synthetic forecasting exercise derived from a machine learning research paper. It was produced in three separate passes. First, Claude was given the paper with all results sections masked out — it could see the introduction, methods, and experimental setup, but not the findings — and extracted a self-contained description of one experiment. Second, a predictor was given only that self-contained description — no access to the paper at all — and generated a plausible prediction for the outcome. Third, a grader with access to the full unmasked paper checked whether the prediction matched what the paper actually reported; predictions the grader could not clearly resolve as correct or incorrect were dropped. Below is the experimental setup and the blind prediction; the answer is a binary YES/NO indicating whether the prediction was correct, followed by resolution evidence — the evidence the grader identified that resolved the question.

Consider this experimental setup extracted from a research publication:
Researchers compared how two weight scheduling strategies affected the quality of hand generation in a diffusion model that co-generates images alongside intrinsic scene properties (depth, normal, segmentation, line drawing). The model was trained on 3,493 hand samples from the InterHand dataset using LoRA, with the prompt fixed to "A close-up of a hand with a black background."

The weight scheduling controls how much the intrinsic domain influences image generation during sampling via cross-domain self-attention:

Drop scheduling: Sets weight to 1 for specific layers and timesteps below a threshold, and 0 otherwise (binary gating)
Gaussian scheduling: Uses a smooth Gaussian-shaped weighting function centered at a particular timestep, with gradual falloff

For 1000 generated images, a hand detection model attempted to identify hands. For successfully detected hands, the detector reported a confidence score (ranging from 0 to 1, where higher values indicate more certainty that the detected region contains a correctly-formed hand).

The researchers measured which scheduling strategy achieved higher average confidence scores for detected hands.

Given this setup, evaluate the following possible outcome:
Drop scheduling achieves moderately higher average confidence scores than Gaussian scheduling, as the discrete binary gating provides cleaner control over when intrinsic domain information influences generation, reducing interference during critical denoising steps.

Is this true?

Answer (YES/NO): NO